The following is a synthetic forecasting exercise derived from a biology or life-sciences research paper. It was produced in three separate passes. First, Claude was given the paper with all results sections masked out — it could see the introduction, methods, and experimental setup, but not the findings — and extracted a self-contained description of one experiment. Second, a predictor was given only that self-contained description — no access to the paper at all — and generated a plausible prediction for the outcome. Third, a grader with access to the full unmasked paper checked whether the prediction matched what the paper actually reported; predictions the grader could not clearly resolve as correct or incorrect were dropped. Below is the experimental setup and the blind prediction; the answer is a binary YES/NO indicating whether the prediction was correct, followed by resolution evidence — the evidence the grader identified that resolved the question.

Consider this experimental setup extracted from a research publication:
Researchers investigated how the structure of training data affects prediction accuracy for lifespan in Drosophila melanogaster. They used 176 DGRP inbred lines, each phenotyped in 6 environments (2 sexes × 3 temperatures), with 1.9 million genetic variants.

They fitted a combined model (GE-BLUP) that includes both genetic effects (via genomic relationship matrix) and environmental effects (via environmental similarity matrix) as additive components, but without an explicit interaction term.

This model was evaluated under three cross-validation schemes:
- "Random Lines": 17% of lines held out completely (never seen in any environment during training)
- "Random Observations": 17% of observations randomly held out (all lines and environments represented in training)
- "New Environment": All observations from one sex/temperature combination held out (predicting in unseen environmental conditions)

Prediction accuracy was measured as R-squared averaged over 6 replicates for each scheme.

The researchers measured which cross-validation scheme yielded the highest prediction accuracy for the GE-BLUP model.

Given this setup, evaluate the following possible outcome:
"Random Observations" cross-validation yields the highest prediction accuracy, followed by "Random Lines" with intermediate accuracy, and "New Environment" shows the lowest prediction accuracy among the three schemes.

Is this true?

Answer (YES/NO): YES